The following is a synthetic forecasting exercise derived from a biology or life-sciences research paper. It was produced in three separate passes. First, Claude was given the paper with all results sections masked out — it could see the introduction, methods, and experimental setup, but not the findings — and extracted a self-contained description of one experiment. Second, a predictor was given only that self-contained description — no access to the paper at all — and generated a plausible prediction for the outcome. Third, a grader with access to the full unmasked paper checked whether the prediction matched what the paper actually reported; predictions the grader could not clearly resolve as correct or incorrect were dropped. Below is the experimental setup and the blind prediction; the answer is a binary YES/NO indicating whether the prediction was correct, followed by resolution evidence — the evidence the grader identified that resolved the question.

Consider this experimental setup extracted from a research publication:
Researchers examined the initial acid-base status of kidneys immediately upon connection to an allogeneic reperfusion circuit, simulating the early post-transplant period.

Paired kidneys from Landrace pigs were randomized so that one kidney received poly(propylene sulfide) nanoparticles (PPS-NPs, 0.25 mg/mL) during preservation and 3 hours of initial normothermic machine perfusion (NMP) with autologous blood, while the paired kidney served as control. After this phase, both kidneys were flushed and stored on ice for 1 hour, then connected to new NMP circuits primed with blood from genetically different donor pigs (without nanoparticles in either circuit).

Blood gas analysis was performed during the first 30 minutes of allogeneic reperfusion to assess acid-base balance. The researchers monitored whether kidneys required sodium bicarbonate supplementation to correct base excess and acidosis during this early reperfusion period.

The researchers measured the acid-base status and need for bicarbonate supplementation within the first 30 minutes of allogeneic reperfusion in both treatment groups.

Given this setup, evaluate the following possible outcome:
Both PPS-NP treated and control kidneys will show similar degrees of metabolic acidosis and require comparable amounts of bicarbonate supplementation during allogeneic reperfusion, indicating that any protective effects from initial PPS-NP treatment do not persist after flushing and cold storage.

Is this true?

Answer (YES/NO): NO